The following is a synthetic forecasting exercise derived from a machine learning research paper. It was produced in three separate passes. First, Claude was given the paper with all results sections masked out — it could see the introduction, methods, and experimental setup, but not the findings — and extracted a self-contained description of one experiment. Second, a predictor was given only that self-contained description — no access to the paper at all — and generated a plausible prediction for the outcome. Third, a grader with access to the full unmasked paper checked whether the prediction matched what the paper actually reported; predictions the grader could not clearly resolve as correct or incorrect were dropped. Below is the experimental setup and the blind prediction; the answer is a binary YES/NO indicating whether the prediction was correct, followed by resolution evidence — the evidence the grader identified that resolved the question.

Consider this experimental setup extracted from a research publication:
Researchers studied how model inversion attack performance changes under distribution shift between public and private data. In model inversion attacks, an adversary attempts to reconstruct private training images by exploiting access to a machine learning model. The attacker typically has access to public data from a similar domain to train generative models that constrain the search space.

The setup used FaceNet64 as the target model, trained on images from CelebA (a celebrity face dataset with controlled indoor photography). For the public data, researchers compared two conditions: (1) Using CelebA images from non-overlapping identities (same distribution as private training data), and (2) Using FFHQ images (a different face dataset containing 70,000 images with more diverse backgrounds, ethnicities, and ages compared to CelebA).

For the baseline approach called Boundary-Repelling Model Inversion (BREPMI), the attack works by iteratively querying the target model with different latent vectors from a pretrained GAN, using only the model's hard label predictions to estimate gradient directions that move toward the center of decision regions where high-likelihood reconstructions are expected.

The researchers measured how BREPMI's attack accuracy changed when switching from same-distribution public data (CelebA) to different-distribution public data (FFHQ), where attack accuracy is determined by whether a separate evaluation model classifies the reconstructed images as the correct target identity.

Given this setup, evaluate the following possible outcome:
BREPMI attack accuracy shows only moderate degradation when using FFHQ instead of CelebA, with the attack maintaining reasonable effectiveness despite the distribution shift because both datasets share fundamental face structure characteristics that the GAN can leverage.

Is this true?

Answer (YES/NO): NO